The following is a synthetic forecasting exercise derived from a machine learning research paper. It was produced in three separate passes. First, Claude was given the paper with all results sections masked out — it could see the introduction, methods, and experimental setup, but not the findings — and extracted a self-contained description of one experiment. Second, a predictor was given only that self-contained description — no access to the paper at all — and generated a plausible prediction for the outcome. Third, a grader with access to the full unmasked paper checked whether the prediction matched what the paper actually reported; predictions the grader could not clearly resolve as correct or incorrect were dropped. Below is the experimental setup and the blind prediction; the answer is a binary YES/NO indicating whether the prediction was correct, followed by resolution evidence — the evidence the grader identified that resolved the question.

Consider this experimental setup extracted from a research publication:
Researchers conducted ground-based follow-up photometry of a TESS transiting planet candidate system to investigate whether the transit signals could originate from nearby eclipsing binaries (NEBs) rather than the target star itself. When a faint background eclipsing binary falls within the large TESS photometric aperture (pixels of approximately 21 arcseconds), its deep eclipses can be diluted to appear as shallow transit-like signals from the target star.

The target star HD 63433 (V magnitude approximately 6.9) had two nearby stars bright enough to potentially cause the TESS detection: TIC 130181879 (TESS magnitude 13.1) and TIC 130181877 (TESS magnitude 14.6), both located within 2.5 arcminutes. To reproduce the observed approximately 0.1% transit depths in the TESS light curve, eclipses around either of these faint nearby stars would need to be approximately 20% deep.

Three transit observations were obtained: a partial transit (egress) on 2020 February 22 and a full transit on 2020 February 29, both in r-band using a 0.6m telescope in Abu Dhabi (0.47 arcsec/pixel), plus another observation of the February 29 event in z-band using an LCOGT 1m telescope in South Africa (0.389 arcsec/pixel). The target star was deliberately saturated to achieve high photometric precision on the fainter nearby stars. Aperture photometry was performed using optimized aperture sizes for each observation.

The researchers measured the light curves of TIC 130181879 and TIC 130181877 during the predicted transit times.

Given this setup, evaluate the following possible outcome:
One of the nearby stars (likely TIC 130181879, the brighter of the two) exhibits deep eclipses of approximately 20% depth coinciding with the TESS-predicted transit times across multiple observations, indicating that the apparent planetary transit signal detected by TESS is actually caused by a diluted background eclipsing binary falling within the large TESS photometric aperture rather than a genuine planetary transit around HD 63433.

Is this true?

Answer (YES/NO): NO